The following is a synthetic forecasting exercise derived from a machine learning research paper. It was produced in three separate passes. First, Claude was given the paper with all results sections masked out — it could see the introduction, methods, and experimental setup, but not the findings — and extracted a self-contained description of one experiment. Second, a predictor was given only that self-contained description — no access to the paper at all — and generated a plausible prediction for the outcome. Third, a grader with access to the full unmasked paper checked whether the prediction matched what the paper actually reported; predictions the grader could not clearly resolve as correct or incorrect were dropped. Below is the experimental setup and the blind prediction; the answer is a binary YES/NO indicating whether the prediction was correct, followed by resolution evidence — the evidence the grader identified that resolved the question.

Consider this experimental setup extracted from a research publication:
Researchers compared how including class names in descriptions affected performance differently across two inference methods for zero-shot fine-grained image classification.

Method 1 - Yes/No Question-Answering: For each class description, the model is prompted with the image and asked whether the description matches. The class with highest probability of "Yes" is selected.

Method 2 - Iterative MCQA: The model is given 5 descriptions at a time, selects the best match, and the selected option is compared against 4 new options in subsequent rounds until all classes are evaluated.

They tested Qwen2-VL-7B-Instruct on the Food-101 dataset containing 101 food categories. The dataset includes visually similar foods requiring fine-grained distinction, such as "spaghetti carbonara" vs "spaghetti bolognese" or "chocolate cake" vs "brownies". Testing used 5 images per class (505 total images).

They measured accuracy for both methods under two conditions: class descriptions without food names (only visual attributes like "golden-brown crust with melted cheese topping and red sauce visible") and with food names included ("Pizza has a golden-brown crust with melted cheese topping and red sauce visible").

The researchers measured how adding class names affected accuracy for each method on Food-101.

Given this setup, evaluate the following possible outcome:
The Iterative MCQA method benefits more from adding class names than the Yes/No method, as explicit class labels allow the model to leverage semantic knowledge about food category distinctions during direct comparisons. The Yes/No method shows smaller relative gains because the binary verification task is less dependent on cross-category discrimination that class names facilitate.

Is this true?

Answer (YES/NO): NO